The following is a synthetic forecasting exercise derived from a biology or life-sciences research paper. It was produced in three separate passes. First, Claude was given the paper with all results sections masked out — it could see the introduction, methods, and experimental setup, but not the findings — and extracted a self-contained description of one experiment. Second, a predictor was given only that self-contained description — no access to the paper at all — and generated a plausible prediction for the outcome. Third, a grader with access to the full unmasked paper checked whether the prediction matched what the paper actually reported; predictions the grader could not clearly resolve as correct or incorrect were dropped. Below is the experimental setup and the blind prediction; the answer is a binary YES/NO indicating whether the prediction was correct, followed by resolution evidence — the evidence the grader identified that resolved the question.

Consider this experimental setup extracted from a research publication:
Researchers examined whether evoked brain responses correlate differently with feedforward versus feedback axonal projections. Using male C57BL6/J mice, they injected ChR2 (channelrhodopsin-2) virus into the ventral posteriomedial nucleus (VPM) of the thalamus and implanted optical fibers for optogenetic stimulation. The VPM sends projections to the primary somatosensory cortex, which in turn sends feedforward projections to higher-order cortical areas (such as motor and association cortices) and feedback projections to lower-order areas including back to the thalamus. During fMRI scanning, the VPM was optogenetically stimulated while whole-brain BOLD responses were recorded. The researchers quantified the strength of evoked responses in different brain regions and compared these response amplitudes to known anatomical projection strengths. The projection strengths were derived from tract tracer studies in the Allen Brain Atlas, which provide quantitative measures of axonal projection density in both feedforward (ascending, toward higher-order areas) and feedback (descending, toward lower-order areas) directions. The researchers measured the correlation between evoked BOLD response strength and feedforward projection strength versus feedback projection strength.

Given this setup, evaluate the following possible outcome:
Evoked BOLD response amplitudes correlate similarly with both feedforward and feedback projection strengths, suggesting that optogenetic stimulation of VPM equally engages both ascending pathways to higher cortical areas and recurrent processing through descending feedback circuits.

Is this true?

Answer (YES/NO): NO